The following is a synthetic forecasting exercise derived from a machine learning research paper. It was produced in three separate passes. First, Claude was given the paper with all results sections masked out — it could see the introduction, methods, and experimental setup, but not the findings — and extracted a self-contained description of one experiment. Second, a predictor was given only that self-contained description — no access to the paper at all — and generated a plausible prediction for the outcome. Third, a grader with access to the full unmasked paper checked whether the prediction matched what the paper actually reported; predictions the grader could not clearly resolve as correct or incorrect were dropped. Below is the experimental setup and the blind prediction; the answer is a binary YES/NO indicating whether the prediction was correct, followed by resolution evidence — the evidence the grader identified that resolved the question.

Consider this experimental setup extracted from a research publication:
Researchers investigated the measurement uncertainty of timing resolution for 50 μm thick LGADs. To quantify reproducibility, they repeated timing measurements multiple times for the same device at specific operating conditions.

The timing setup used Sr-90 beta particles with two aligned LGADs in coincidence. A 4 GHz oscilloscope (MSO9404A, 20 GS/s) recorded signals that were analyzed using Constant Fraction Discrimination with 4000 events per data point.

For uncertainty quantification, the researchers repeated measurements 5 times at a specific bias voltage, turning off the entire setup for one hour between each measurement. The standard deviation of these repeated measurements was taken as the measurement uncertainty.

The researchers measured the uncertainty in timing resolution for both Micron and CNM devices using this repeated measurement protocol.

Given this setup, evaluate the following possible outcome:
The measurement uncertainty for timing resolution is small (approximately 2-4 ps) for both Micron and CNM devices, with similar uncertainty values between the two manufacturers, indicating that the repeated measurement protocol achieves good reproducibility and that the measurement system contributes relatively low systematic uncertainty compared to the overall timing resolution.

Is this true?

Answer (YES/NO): NO